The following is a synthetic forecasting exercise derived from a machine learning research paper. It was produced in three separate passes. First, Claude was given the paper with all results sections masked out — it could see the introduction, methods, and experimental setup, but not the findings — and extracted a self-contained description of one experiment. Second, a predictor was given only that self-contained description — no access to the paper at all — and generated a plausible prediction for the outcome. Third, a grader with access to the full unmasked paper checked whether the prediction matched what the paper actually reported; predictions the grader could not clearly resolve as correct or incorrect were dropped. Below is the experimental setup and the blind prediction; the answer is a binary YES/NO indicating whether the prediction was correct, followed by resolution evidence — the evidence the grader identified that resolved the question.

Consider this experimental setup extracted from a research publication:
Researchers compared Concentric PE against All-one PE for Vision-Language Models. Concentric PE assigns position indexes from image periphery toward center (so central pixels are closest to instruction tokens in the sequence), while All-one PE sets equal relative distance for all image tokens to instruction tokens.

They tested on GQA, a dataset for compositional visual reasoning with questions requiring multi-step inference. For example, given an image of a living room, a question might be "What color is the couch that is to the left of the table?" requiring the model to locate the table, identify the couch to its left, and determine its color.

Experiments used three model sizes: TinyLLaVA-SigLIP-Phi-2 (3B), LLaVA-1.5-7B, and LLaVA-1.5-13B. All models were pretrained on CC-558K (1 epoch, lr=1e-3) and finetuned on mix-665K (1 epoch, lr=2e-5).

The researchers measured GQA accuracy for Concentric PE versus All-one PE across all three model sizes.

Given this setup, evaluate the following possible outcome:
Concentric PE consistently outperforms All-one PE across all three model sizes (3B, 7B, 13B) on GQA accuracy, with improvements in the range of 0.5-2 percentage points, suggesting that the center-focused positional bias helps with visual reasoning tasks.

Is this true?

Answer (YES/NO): NO